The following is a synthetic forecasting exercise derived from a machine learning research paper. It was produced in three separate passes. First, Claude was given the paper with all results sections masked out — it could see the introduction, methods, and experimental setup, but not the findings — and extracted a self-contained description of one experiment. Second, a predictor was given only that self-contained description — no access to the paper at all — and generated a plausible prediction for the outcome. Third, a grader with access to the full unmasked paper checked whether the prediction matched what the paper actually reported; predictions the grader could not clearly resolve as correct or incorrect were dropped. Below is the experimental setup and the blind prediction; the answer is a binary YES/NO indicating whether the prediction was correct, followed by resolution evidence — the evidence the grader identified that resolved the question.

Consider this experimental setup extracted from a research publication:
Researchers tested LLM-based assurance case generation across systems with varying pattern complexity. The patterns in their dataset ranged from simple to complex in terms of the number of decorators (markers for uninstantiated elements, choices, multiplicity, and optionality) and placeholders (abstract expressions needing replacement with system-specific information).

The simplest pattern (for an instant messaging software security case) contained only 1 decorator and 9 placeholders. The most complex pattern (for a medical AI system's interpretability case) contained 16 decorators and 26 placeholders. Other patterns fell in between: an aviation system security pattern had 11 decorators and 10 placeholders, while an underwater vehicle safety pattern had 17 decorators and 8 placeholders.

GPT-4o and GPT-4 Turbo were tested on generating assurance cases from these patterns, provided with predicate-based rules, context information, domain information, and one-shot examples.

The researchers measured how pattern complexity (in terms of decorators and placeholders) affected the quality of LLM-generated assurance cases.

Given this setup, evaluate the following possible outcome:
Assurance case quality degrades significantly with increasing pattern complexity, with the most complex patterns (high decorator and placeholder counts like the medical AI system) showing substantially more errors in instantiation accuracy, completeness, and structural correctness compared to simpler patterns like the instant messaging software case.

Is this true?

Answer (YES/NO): NO